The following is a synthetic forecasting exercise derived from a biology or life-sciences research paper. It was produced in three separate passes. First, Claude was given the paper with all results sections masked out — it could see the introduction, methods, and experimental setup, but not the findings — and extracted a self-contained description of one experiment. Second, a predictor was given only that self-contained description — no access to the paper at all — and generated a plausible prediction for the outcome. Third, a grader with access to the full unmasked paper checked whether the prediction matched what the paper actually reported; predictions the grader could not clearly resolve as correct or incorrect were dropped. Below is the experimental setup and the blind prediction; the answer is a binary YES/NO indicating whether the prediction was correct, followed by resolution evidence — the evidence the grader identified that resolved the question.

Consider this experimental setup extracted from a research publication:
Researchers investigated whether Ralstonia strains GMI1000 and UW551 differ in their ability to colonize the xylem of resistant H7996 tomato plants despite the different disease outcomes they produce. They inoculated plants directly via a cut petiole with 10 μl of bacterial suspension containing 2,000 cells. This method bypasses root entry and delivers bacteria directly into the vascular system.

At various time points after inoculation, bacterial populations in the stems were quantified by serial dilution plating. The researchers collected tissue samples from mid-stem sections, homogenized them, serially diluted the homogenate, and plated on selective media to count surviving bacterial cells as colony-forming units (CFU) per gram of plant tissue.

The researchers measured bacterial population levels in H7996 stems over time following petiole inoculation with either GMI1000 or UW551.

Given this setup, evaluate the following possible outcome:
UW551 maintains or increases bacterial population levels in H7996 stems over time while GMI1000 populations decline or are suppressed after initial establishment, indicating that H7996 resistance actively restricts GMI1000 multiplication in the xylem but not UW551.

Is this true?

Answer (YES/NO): YES